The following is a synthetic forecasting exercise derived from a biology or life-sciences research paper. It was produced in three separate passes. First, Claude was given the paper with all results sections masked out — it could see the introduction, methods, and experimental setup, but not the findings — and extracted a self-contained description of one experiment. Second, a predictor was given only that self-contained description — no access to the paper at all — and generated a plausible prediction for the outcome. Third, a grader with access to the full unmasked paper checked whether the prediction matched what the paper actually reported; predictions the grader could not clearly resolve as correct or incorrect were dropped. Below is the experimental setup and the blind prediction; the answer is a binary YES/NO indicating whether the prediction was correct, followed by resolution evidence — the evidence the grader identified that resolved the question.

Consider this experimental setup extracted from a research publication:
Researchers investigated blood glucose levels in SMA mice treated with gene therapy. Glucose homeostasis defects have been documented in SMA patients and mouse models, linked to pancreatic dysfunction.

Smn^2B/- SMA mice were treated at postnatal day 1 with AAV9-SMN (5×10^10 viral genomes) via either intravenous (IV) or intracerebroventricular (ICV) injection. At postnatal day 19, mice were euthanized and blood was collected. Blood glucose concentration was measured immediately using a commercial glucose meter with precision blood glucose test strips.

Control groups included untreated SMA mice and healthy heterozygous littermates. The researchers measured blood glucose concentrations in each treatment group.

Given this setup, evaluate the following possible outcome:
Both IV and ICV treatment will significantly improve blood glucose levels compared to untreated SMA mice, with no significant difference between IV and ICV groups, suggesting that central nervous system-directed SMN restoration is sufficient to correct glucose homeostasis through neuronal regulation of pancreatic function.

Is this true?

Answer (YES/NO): NO